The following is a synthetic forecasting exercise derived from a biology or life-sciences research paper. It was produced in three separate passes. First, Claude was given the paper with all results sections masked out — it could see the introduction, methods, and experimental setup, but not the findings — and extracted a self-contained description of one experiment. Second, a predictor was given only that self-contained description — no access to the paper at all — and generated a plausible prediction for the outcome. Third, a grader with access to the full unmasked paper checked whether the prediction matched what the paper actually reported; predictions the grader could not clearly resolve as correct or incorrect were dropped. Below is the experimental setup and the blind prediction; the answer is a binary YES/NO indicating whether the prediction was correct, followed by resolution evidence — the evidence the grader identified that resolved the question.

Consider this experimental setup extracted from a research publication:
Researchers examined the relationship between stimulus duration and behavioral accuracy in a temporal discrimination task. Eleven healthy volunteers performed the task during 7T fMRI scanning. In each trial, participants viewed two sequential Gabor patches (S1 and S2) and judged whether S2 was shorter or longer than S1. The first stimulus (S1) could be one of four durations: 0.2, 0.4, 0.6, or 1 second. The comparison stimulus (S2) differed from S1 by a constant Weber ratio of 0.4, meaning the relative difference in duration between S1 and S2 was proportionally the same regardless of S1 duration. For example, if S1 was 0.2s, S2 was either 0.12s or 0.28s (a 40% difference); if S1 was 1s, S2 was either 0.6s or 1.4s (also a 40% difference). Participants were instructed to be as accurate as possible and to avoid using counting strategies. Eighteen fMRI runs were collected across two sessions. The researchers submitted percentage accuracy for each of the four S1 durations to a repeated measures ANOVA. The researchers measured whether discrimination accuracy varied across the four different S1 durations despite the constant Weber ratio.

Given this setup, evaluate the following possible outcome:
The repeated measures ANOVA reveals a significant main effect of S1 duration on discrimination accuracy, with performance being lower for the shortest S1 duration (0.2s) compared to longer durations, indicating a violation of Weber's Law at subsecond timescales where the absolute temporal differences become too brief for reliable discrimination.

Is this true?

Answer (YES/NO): NO